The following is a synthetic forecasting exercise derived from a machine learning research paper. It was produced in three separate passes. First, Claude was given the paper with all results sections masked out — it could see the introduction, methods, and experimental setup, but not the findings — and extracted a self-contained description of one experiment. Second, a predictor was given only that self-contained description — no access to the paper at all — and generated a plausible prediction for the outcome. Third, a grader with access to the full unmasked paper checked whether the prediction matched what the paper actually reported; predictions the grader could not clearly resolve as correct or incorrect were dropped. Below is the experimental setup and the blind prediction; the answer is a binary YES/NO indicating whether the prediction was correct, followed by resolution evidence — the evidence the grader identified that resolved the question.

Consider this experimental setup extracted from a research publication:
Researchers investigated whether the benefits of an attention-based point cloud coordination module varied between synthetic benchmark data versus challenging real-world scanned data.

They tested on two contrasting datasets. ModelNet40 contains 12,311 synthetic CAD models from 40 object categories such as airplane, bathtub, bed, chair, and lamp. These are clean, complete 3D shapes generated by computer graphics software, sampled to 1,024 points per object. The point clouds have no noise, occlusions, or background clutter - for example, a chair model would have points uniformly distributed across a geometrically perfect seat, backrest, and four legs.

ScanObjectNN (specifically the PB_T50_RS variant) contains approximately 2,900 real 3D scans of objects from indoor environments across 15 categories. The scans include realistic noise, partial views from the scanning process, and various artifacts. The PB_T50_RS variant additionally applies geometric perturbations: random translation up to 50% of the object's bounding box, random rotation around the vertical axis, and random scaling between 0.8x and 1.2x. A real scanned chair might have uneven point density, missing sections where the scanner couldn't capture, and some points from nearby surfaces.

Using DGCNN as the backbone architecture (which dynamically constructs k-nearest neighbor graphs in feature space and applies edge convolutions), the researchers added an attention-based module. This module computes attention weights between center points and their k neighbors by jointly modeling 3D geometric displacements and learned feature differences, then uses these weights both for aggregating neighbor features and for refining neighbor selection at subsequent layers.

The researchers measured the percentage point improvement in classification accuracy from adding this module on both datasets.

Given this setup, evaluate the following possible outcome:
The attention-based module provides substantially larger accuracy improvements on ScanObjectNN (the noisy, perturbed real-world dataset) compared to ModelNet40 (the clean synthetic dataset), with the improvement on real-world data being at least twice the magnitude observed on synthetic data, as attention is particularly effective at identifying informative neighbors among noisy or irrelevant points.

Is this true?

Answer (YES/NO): YES